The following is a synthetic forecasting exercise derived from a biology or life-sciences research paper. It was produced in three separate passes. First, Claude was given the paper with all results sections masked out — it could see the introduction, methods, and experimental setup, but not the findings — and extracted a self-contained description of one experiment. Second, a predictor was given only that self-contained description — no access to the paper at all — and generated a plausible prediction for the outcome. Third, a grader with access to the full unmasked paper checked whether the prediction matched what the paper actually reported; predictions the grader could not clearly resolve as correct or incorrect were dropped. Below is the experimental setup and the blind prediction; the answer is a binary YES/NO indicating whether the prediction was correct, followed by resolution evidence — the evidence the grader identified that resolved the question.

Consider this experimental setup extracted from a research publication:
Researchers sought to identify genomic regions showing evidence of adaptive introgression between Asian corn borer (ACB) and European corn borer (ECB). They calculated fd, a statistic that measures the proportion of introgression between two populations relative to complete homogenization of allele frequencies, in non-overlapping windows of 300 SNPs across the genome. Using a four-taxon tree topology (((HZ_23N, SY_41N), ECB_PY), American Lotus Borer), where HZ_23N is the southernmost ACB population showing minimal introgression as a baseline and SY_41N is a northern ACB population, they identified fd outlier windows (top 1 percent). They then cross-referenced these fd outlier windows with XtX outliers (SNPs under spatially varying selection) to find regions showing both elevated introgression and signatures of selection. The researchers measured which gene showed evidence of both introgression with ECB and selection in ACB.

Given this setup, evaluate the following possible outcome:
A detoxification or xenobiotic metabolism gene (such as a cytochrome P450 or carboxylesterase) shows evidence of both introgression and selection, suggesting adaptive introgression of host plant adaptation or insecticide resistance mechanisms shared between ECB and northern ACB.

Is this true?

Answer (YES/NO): NO